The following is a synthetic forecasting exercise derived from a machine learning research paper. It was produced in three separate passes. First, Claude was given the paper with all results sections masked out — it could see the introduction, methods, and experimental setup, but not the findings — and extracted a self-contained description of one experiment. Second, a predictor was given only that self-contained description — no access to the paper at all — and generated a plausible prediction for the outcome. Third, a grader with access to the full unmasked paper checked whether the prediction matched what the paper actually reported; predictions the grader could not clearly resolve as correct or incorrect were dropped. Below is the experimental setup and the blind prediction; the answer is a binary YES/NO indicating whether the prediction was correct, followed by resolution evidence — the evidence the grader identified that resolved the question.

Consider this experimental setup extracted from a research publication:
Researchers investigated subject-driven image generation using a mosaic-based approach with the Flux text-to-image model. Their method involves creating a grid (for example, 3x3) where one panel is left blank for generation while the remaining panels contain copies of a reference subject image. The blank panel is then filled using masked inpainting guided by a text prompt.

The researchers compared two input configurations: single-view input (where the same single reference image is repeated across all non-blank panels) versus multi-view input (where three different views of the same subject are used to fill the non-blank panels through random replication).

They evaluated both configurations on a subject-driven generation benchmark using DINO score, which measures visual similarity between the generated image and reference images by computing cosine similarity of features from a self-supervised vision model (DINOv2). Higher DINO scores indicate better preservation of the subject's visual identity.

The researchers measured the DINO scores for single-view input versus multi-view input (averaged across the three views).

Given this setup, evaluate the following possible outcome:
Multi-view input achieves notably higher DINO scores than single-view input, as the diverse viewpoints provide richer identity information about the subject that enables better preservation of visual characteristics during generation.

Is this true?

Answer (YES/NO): NO